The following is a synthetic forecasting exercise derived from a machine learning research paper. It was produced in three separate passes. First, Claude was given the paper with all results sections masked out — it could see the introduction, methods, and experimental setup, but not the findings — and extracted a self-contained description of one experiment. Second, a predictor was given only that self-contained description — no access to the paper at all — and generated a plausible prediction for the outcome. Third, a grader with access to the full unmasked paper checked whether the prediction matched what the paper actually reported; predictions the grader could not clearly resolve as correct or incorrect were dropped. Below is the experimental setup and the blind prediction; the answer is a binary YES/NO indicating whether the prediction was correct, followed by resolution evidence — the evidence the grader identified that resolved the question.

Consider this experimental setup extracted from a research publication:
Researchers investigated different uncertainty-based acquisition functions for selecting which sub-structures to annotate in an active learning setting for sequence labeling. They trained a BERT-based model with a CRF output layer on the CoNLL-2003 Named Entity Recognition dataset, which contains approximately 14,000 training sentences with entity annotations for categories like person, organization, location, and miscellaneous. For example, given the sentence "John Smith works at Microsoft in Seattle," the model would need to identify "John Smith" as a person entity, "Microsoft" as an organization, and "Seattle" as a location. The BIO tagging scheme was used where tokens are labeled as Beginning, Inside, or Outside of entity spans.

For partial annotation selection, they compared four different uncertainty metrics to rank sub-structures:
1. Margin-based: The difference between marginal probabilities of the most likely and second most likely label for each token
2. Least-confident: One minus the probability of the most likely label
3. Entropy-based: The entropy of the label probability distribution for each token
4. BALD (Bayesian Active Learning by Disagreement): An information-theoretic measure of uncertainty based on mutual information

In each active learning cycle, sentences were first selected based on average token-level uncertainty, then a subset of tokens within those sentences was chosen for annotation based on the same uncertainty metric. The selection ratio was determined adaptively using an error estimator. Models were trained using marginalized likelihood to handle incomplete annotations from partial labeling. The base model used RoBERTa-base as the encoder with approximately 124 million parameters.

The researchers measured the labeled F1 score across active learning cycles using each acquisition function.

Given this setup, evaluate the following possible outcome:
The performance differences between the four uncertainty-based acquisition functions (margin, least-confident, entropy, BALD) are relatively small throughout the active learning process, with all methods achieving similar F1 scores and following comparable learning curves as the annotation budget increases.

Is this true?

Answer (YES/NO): YES